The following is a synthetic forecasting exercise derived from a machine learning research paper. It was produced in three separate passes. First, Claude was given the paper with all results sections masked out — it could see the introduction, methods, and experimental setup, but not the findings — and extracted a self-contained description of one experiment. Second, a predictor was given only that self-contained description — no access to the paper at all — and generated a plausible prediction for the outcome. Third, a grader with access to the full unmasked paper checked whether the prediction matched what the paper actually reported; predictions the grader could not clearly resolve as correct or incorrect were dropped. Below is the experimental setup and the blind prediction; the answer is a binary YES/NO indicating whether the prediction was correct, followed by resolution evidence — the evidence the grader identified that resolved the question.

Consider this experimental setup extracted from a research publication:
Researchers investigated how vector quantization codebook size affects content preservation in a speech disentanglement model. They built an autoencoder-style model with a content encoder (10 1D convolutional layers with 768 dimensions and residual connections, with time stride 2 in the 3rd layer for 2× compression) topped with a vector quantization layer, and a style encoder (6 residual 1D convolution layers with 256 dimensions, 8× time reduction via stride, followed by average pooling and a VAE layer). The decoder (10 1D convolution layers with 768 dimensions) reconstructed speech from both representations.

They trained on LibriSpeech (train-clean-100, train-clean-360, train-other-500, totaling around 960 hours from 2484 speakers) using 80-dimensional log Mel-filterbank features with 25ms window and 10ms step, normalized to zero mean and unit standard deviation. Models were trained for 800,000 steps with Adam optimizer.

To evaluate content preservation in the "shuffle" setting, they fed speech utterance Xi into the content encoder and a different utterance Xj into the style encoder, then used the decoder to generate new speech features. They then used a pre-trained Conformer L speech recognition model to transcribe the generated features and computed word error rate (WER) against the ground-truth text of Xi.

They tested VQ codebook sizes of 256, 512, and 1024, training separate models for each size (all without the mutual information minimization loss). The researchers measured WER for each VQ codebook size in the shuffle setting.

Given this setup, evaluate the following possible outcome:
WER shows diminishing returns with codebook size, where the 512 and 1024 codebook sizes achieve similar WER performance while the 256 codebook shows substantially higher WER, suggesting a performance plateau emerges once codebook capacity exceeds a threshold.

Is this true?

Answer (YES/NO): NO